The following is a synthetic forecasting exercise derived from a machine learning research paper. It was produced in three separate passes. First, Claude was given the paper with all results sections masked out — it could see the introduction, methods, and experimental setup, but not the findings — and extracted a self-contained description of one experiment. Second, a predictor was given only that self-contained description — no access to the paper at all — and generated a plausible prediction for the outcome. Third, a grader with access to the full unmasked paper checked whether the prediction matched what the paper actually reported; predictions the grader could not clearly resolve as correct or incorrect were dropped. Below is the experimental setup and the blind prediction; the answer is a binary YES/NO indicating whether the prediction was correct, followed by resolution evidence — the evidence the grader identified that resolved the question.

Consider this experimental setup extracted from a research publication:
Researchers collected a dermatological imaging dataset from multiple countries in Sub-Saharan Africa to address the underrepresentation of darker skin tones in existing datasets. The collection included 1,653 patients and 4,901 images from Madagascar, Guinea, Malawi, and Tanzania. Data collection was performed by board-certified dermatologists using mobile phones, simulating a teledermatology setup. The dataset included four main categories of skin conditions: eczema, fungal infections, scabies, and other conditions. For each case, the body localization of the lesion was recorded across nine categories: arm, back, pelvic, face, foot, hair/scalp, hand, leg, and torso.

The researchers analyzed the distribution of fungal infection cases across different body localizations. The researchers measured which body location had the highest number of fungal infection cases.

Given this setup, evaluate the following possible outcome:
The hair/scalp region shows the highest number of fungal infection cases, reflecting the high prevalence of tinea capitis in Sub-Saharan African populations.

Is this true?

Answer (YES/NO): YES